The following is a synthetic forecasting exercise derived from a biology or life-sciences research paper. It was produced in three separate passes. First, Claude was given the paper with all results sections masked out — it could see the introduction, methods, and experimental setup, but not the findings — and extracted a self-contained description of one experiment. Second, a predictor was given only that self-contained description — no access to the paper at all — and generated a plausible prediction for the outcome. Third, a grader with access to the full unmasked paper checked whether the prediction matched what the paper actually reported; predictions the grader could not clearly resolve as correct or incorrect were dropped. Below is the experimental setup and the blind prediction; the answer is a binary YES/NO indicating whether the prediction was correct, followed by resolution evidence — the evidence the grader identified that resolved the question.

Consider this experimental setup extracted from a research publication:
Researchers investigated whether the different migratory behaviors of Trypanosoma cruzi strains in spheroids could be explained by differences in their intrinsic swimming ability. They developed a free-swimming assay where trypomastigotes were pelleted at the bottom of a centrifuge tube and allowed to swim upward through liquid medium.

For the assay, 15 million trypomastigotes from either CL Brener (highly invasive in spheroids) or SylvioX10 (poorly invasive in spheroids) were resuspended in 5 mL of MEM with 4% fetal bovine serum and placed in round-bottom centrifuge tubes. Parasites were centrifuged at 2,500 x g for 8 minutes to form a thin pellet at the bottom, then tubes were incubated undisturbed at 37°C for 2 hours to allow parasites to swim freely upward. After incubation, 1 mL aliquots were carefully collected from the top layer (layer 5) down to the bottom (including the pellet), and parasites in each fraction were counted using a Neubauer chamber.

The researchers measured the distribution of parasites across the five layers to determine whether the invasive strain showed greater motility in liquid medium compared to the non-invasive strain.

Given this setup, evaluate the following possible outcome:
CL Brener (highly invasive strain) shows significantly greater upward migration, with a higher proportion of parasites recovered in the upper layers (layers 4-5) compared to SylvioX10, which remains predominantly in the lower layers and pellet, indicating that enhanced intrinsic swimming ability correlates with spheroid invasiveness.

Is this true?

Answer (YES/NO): YES